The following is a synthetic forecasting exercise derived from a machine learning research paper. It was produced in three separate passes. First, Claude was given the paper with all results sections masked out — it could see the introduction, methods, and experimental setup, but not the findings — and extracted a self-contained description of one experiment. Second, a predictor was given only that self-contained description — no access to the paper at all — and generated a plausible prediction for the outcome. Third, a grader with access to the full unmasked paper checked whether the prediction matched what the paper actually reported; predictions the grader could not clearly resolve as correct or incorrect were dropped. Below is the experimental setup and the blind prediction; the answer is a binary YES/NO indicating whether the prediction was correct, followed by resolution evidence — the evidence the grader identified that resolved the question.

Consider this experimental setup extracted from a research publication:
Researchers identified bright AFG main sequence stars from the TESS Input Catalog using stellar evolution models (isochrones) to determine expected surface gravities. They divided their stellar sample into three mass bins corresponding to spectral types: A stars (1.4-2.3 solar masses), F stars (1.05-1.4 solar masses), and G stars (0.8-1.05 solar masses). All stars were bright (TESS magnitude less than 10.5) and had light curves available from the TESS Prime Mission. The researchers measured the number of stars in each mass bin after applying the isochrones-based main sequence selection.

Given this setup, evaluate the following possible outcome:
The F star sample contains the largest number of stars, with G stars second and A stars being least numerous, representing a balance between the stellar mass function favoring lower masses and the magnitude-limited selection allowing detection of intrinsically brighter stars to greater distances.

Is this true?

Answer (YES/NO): NO